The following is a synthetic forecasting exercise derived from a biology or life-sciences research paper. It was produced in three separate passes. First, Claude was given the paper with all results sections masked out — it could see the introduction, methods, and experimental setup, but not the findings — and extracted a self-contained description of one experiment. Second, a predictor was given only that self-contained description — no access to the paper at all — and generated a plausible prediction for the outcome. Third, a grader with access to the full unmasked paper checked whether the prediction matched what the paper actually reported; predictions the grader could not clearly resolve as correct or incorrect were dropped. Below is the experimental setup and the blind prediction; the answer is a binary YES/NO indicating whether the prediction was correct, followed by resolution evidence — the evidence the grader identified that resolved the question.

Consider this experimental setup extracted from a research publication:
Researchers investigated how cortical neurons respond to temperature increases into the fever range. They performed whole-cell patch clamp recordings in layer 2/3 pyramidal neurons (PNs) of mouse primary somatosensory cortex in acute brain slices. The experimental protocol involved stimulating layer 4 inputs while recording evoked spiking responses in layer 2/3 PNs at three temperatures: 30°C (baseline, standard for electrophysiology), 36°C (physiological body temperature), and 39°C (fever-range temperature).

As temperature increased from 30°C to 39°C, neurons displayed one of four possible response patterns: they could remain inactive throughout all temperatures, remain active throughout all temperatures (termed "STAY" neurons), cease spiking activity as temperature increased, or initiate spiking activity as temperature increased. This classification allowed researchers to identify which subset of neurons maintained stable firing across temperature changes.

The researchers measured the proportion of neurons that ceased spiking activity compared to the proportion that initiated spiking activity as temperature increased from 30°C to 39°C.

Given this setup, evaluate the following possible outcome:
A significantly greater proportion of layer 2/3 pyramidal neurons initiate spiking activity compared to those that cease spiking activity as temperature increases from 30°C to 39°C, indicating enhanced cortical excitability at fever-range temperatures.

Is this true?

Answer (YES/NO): NO